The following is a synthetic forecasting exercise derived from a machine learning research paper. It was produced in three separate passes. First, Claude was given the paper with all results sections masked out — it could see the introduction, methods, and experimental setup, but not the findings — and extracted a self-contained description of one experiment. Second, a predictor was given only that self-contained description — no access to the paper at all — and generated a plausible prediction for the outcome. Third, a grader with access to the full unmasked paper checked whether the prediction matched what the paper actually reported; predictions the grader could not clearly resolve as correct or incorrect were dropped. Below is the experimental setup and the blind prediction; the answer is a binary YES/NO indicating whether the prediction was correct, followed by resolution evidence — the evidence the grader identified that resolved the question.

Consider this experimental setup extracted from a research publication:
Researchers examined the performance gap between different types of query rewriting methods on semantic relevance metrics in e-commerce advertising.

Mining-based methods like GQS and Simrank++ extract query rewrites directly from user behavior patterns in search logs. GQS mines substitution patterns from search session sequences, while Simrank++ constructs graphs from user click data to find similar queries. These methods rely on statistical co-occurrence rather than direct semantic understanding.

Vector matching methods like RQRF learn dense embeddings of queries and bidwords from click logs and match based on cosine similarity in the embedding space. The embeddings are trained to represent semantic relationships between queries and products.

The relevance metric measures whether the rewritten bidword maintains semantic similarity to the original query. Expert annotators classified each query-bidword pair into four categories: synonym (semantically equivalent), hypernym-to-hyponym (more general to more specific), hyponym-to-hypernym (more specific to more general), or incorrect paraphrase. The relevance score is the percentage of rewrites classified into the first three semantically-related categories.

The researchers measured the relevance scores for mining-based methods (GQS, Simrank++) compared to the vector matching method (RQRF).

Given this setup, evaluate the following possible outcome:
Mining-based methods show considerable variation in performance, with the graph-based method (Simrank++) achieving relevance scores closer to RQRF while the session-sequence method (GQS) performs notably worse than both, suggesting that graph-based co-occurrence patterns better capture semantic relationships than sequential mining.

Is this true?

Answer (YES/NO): NO